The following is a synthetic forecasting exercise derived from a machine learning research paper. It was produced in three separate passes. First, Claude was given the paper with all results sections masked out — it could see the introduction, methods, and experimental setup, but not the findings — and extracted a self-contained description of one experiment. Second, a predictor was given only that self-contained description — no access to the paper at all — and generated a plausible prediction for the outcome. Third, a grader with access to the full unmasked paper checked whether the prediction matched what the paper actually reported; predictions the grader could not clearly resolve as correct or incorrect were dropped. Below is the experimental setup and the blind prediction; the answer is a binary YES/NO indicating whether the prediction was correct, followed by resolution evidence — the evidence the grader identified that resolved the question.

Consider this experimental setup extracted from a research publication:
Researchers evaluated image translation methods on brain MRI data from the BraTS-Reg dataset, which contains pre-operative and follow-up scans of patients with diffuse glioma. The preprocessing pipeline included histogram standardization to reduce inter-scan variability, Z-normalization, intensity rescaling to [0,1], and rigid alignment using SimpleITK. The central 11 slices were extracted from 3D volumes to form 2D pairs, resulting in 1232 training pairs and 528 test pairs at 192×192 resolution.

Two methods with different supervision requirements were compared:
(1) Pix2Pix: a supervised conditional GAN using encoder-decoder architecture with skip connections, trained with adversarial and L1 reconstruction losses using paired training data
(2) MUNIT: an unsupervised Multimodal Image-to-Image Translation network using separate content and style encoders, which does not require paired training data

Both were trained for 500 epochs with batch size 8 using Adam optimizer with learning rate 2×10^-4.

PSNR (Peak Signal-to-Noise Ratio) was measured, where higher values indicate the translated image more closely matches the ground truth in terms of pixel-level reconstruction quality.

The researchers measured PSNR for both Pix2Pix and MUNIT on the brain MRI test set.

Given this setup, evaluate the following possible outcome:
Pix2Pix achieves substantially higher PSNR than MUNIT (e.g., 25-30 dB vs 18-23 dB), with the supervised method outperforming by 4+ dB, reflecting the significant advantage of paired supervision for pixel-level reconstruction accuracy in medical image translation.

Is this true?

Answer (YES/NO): NO